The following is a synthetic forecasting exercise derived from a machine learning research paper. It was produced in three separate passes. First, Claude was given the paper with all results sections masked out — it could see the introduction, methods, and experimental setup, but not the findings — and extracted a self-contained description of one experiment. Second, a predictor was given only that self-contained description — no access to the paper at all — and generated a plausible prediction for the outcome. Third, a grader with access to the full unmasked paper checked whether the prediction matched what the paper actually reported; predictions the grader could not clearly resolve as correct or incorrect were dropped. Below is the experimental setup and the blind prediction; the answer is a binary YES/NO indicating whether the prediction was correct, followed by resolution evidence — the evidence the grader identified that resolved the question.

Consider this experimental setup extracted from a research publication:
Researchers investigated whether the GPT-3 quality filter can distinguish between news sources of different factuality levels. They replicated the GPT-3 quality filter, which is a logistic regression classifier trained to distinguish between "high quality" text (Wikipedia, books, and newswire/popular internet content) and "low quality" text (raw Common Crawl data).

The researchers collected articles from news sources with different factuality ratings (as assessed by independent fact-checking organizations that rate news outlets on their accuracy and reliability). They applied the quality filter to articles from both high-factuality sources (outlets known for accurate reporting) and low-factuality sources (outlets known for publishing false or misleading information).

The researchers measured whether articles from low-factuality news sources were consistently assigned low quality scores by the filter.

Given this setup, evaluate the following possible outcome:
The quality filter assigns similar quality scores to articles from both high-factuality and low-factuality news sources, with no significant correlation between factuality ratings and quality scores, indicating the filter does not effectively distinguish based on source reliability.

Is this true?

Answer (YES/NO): YES